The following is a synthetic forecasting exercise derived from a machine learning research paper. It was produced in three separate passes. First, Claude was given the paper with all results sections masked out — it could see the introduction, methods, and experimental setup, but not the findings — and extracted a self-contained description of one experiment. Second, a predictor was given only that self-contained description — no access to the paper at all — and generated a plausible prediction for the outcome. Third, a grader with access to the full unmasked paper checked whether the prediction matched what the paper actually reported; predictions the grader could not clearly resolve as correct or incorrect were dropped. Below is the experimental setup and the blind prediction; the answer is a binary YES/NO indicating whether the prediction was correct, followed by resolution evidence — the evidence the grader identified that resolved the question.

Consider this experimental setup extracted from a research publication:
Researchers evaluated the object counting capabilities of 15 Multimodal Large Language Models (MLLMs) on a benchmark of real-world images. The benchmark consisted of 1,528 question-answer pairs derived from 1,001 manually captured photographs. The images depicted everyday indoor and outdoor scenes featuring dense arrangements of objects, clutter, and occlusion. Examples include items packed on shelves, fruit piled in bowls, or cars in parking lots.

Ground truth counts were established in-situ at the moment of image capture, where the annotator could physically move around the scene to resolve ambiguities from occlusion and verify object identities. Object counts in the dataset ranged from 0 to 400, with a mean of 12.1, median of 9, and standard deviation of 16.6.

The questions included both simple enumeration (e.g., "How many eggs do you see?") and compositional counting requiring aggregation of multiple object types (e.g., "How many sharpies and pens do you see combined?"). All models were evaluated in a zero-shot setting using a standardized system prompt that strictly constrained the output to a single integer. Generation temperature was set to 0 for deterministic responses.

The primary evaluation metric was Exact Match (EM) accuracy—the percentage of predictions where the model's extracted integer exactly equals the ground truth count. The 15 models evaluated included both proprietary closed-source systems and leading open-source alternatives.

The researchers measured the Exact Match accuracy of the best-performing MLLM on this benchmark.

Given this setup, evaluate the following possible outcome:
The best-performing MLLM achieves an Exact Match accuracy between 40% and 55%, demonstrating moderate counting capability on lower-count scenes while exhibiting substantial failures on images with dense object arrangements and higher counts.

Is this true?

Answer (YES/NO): YES